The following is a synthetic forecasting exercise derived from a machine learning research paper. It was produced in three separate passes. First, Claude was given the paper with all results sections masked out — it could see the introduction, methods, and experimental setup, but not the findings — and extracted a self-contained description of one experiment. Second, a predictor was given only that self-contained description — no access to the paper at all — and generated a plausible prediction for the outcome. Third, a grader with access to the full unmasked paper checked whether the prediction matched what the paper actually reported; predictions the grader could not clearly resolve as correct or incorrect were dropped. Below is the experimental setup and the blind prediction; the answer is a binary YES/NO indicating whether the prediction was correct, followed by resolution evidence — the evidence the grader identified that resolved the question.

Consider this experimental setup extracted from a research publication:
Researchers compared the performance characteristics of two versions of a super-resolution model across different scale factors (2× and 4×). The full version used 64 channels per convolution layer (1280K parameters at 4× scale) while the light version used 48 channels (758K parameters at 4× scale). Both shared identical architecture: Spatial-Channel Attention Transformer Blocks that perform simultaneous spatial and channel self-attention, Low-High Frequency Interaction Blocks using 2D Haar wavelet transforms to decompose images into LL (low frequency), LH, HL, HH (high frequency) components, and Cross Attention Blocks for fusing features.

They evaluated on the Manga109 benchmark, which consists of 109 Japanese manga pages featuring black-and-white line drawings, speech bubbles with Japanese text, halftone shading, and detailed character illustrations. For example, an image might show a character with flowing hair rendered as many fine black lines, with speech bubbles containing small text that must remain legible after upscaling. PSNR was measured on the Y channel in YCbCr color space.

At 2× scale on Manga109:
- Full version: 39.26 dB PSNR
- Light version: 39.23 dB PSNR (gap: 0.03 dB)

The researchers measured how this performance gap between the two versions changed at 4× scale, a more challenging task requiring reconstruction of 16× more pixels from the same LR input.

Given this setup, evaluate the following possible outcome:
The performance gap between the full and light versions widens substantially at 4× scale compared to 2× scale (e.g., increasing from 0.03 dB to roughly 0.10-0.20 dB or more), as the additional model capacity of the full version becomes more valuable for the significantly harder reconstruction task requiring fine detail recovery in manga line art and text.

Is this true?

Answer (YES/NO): NO